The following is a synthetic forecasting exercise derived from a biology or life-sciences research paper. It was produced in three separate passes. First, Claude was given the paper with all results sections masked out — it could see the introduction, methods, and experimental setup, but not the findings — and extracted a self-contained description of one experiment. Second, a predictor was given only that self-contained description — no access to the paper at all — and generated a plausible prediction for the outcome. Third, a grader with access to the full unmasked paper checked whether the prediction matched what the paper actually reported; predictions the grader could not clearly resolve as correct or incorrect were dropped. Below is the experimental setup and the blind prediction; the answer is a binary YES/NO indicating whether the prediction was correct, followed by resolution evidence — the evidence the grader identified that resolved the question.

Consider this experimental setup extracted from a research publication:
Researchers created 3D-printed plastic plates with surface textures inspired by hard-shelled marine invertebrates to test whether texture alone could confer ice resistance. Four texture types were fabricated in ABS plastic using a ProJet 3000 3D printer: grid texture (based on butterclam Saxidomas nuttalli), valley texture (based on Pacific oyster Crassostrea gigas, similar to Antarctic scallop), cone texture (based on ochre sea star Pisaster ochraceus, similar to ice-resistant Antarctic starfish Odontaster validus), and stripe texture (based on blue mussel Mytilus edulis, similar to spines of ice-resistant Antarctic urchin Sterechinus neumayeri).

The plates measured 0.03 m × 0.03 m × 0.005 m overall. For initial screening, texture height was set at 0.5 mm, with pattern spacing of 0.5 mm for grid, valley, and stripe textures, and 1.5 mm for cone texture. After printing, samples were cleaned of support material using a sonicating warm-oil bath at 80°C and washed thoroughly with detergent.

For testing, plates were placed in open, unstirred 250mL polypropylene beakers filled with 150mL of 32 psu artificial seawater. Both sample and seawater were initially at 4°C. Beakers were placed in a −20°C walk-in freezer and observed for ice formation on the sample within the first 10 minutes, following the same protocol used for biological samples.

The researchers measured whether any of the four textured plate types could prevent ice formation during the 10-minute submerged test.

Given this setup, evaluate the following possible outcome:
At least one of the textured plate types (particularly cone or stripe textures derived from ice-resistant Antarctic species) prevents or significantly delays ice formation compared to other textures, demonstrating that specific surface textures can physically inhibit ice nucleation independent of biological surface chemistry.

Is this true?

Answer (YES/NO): NO